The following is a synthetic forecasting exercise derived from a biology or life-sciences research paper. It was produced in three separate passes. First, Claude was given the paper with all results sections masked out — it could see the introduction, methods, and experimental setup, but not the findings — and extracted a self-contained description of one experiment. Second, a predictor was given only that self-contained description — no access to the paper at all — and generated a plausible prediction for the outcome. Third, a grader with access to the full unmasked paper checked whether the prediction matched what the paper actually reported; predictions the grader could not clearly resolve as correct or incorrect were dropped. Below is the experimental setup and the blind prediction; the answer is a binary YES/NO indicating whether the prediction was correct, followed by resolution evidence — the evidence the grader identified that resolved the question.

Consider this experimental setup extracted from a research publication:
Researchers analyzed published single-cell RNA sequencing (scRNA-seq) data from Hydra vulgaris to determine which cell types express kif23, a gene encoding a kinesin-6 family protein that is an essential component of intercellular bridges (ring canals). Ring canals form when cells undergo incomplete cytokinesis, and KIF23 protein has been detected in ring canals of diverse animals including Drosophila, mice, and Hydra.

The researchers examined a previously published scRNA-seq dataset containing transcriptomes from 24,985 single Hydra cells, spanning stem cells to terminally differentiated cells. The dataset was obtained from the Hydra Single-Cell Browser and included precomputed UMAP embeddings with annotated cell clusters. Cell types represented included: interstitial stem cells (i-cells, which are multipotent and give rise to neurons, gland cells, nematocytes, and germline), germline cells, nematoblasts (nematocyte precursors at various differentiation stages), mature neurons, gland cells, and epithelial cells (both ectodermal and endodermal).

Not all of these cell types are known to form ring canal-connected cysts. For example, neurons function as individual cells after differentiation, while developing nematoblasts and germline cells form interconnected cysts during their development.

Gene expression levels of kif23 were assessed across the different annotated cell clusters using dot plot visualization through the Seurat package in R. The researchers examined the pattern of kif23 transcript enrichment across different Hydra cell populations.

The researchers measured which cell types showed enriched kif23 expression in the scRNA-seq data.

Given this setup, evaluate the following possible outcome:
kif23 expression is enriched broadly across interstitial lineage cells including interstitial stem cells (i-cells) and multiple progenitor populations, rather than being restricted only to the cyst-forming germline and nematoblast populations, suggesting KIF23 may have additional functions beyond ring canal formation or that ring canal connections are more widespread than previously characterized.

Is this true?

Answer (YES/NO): YES